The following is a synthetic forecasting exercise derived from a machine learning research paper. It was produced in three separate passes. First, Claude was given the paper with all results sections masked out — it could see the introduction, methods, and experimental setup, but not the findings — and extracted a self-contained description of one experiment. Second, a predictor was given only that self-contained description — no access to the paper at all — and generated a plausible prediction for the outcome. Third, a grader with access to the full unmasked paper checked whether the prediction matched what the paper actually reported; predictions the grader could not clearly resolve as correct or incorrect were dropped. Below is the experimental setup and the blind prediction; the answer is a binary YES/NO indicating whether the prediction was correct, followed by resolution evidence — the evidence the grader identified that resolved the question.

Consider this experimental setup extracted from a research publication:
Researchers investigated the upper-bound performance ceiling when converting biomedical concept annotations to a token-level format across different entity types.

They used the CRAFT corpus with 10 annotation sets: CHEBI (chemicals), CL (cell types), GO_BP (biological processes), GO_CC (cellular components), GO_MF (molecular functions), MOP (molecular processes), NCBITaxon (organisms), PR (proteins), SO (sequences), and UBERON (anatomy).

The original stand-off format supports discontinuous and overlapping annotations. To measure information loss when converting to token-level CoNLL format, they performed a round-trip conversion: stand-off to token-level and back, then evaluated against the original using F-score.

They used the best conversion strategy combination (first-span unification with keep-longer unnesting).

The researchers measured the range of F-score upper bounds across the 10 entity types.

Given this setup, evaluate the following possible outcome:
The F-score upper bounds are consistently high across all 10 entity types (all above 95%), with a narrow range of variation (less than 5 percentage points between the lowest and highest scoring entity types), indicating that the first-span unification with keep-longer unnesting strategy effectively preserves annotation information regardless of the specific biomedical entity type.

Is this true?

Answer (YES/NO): YES